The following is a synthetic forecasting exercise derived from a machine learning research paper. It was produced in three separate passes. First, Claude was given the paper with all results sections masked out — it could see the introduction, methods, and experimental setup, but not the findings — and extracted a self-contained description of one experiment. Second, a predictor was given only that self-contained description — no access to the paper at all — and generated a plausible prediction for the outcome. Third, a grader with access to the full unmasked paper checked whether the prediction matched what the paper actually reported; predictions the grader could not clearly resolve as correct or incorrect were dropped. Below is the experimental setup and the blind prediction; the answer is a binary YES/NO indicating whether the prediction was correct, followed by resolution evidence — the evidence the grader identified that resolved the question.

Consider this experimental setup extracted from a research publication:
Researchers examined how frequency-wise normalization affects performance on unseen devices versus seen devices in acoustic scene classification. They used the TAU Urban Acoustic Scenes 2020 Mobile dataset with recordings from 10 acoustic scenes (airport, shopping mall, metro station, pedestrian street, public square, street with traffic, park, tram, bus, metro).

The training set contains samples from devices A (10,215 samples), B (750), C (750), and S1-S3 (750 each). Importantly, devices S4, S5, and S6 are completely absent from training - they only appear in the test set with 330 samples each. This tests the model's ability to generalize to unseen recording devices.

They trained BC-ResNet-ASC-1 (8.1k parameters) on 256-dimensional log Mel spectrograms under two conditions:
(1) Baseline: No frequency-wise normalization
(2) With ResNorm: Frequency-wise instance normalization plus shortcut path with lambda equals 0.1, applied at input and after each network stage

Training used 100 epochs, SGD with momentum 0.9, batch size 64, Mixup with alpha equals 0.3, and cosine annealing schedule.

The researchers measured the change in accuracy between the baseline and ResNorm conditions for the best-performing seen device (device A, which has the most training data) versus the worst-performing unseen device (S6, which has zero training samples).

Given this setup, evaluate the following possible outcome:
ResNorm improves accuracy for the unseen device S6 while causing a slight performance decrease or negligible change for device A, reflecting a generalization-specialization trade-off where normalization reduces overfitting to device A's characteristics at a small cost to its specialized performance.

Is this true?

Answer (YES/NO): NO